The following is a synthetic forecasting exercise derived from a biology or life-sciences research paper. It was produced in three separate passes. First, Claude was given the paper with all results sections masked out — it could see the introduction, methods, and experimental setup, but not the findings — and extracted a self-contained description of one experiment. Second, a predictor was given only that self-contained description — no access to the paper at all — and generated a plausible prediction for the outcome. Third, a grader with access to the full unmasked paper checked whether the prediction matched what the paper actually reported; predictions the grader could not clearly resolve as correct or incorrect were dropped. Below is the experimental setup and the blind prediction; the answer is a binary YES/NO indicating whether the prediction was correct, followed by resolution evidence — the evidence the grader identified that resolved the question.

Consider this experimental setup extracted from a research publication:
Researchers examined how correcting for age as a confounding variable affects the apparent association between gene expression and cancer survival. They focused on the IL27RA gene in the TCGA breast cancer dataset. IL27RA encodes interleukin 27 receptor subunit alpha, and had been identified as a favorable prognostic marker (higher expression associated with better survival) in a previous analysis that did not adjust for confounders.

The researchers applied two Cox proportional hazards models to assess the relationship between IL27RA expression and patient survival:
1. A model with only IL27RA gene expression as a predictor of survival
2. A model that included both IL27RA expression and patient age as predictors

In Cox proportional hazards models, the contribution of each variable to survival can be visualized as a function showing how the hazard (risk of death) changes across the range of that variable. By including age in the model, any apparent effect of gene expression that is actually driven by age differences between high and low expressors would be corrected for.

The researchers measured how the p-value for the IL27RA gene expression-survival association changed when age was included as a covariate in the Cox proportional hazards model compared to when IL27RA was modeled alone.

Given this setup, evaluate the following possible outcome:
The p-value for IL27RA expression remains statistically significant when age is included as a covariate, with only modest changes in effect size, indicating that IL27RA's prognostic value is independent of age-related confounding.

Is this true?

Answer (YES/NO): NO